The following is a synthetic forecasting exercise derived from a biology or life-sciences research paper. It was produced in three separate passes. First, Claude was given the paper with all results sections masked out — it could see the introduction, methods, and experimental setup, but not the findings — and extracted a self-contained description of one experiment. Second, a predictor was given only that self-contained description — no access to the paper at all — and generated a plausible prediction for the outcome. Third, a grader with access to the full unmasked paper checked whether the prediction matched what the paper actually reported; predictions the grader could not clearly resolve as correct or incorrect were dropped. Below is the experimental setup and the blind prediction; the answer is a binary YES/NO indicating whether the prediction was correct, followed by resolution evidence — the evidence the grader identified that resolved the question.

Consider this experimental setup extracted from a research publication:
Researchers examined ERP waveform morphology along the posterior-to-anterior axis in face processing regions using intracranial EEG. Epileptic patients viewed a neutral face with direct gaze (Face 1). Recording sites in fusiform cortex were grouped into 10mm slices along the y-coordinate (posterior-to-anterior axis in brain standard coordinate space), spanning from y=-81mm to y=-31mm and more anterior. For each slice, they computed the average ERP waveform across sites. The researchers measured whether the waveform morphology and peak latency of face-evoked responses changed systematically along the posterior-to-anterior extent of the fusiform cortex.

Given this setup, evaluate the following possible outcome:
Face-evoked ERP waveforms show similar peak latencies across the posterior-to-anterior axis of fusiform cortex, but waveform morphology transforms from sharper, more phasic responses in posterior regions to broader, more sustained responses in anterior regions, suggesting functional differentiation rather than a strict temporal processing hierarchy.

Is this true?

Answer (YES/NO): NO